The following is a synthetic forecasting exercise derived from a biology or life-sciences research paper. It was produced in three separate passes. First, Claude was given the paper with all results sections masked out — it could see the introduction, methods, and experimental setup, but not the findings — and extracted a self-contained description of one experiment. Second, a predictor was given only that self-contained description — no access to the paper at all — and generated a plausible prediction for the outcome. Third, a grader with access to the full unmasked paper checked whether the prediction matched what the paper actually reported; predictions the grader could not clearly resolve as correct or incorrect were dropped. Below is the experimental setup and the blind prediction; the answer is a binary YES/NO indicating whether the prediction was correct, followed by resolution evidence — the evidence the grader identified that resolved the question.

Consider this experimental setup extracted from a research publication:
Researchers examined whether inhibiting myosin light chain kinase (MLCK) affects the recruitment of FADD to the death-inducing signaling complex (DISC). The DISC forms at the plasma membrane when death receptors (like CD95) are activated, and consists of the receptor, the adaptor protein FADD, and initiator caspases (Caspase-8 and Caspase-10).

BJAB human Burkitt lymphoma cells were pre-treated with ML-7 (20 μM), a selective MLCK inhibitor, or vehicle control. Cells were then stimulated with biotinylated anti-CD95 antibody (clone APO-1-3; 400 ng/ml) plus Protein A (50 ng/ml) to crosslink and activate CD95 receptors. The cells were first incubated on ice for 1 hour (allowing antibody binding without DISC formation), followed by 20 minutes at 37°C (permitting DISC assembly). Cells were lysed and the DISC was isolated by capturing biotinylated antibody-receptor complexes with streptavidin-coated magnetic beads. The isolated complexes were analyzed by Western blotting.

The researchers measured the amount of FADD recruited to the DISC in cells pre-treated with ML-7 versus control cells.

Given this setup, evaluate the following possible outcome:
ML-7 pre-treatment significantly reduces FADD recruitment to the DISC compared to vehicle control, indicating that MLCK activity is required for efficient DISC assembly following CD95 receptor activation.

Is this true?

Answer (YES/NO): YES